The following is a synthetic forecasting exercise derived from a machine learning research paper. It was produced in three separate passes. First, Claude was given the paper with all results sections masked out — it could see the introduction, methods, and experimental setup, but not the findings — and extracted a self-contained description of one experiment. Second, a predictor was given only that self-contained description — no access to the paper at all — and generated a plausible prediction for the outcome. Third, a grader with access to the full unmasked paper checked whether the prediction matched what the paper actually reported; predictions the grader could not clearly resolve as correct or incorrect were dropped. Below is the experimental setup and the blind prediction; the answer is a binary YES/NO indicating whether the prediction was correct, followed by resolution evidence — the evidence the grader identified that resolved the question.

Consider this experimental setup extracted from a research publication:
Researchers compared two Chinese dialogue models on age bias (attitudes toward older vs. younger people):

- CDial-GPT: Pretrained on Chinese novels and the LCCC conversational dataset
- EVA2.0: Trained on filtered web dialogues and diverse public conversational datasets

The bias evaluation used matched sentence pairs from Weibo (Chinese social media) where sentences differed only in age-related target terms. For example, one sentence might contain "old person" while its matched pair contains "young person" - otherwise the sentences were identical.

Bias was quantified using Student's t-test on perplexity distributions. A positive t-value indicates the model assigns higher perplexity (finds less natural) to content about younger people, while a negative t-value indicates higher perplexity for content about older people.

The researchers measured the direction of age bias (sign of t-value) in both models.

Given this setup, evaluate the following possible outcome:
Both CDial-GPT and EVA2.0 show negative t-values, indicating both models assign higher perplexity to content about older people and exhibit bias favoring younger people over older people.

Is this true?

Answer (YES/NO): NO